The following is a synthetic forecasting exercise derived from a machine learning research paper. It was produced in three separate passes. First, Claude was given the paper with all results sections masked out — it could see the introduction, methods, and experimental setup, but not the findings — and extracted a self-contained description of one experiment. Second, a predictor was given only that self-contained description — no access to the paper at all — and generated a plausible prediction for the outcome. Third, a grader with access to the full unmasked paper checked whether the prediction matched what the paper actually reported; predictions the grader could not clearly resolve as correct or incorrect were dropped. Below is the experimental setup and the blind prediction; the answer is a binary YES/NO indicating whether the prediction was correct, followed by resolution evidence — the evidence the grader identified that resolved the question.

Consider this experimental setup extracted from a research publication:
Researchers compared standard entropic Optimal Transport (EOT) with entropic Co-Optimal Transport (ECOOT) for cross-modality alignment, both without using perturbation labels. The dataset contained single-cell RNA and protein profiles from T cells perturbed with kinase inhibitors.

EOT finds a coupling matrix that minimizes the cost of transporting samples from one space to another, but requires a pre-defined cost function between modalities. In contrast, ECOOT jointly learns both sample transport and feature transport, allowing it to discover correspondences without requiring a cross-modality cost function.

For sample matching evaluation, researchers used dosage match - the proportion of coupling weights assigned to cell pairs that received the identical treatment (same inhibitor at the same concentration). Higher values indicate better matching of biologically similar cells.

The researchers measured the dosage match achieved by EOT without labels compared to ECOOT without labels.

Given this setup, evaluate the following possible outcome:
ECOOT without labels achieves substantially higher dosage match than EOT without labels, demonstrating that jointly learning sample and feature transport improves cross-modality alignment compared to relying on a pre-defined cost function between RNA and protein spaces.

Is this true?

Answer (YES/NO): NO